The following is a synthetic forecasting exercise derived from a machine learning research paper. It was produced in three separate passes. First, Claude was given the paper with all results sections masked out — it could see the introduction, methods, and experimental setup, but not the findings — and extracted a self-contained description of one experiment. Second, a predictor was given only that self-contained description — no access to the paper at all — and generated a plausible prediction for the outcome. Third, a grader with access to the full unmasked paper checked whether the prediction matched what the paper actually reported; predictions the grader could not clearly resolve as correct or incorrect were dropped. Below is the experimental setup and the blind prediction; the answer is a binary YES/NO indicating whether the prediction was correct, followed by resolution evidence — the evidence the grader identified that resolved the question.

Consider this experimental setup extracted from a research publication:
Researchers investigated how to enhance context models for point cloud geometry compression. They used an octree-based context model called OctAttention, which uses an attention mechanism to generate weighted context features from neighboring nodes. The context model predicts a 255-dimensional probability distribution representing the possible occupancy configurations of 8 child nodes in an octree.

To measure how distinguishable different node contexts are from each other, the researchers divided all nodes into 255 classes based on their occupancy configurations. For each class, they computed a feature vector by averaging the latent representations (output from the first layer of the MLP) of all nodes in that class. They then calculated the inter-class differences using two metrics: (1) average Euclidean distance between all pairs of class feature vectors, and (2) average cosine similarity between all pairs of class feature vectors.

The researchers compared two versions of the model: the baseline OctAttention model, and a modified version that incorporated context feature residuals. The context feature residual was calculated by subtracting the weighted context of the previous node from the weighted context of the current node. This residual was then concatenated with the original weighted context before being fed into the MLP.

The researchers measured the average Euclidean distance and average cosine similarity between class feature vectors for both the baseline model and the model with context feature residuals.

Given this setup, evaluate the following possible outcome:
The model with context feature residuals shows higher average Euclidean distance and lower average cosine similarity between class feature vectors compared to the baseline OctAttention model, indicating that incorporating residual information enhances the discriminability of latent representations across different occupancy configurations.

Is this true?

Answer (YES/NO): YES